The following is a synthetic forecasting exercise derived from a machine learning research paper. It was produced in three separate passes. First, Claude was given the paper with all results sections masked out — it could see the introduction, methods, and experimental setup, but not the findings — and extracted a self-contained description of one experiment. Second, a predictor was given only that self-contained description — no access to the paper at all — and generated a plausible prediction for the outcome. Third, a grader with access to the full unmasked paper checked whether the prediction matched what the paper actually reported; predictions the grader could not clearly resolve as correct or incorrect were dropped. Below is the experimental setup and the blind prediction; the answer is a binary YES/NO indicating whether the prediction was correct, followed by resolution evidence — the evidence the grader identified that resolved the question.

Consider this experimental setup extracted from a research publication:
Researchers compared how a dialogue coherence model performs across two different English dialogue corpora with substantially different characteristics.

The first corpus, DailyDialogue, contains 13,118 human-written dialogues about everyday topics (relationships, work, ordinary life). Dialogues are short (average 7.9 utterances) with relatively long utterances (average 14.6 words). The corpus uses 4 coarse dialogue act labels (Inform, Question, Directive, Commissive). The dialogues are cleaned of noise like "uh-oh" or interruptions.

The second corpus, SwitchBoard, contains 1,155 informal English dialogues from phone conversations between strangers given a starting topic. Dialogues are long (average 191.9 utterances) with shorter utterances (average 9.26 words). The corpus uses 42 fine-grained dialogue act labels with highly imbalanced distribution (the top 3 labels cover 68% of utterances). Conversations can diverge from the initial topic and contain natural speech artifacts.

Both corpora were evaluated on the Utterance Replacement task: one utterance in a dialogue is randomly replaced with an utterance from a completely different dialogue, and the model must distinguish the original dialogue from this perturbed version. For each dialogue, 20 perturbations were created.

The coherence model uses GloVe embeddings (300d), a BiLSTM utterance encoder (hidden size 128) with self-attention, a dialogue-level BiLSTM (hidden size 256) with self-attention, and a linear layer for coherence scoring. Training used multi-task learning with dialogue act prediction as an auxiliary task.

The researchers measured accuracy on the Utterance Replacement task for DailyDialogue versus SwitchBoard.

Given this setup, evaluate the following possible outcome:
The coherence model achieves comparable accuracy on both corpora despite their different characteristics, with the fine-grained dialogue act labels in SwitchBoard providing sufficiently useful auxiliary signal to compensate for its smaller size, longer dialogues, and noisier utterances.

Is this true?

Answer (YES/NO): NO